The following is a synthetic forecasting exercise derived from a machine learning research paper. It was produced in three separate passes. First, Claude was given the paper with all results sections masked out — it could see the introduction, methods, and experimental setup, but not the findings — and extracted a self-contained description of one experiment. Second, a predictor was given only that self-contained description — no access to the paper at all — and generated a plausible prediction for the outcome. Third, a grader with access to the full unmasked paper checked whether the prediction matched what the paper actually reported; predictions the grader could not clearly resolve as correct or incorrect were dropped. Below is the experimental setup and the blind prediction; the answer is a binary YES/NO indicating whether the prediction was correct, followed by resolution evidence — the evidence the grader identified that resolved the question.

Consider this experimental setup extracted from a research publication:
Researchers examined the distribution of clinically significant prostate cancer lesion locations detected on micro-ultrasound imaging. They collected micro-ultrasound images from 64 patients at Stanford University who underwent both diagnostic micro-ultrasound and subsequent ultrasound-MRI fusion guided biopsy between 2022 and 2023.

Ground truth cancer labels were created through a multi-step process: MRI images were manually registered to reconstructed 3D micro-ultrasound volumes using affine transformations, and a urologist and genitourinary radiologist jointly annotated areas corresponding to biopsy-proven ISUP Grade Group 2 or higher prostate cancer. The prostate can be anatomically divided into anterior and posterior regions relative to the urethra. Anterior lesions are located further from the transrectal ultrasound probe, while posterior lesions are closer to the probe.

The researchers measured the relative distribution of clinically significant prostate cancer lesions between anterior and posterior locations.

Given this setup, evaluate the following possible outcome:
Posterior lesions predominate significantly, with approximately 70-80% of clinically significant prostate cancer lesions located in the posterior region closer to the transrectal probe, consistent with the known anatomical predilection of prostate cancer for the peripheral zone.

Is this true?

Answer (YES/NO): NO